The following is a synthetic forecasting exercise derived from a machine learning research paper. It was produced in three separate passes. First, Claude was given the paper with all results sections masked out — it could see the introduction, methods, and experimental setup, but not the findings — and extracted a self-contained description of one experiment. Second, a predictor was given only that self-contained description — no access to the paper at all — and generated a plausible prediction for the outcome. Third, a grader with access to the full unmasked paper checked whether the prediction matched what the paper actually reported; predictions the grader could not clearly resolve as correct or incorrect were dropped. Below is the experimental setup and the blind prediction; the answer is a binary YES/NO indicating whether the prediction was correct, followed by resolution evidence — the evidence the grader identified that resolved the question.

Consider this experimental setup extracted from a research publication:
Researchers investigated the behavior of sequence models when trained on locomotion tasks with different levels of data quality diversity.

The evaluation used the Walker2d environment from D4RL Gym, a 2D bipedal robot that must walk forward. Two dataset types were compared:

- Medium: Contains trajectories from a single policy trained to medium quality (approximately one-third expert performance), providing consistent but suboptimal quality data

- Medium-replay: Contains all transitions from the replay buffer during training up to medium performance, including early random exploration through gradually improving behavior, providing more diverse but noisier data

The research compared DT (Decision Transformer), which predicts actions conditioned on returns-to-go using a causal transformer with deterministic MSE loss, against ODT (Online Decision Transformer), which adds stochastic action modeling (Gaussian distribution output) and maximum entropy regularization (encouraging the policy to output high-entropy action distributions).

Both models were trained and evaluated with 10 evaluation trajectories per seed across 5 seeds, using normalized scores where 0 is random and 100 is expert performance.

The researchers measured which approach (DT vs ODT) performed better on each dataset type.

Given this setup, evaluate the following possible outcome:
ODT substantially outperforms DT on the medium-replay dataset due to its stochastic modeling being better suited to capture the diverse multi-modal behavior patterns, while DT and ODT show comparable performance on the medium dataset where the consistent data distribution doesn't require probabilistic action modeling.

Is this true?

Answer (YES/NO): NO